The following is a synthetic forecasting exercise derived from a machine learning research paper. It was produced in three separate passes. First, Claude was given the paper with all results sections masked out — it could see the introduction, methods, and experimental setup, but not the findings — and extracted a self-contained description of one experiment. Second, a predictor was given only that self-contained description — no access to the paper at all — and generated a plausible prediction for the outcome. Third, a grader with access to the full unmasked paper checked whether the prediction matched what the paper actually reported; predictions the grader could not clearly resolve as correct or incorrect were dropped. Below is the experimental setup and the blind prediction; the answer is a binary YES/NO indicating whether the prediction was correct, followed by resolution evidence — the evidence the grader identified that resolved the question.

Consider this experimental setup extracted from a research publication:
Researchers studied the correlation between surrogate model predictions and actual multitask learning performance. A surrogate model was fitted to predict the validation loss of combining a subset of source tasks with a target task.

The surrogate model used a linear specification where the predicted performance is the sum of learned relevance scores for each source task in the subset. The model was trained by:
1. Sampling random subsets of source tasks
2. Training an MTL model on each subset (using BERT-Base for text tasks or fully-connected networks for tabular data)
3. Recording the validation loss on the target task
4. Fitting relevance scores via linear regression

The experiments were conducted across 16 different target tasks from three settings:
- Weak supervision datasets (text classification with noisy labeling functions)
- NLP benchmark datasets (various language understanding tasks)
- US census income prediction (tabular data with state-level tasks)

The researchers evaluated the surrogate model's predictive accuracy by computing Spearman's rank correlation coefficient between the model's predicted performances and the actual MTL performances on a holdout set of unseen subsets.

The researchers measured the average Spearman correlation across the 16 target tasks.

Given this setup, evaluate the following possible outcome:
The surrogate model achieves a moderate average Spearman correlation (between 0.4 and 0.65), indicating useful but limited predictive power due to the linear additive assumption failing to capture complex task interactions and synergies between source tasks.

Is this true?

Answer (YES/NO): NO